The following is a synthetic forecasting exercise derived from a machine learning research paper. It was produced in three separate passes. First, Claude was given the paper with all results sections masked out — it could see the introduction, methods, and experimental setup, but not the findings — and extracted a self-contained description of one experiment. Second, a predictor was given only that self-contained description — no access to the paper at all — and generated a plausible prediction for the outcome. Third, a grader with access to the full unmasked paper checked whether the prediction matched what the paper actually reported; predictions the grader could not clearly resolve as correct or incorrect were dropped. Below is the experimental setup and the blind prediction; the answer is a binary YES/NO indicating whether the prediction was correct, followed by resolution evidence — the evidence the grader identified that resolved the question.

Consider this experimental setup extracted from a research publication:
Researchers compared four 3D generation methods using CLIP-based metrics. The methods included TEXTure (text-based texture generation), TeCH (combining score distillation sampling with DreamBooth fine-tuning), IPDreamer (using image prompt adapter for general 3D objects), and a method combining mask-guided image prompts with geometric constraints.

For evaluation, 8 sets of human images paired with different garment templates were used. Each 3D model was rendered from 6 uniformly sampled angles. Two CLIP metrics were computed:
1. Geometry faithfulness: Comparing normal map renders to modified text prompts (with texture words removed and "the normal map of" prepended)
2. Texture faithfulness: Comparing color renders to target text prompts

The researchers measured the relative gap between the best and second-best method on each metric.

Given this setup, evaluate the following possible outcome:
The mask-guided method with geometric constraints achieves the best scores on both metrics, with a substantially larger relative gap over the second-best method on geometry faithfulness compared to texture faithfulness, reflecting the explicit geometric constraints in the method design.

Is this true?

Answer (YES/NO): NO